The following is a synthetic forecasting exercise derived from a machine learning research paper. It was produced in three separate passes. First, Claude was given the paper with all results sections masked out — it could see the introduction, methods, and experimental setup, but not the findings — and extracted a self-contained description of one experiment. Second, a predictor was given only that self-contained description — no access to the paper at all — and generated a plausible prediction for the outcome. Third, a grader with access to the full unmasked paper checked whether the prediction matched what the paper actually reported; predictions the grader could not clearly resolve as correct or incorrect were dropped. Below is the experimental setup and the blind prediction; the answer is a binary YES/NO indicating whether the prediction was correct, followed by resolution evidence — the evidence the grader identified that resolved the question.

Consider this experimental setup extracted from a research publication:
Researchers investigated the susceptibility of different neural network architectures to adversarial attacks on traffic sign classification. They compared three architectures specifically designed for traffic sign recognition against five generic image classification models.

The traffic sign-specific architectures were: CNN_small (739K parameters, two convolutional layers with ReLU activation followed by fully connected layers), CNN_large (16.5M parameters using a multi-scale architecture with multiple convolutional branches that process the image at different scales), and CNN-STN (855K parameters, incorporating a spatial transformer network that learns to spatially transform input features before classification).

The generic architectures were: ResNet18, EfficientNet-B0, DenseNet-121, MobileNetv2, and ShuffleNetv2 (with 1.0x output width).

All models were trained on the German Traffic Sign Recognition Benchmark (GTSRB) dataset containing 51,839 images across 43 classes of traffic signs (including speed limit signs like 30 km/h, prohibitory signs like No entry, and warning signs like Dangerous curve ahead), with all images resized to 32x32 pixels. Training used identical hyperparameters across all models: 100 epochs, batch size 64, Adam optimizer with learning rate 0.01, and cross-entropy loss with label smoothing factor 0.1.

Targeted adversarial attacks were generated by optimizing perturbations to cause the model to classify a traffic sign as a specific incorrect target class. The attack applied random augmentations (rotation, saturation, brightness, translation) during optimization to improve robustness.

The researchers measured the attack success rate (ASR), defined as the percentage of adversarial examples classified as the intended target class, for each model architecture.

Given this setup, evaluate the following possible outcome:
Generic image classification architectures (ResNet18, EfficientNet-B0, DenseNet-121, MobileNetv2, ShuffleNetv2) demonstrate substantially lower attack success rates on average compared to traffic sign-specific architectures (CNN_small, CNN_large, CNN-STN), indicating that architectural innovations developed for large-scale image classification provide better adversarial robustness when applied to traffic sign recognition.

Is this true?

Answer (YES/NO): YES